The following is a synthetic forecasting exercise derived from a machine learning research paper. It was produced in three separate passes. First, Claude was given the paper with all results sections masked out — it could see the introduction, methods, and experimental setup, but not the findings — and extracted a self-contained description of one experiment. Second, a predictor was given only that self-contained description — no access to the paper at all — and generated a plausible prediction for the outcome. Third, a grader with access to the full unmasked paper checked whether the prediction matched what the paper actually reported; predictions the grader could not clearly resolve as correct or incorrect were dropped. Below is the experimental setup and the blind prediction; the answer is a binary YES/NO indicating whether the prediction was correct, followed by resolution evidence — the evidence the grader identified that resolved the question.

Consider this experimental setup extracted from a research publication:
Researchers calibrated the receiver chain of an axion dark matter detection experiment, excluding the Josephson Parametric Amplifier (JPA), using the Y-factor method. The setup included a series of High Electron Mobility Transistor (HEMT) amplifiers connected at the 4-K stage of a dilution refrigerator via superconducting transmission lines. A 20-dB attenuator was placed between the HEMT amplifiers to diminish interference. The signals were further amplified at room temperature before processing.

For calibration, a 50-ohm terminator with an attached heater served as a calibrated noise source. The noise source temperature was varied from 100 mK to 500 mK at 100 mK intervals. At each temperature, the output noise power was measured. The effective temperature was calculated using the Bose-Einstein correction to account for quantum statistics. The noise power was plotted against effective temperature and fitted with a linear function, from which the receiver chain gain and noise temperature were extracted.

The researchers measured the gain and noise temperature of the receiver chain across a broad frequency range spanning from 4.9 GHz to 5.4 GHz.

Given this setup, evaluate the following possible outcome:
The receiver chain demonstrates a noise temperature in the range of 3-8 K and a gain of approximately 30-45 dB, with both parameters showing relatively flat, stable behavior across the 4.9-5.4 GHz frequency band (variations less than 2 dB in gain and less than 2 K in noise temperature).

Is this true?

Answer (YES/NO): NO